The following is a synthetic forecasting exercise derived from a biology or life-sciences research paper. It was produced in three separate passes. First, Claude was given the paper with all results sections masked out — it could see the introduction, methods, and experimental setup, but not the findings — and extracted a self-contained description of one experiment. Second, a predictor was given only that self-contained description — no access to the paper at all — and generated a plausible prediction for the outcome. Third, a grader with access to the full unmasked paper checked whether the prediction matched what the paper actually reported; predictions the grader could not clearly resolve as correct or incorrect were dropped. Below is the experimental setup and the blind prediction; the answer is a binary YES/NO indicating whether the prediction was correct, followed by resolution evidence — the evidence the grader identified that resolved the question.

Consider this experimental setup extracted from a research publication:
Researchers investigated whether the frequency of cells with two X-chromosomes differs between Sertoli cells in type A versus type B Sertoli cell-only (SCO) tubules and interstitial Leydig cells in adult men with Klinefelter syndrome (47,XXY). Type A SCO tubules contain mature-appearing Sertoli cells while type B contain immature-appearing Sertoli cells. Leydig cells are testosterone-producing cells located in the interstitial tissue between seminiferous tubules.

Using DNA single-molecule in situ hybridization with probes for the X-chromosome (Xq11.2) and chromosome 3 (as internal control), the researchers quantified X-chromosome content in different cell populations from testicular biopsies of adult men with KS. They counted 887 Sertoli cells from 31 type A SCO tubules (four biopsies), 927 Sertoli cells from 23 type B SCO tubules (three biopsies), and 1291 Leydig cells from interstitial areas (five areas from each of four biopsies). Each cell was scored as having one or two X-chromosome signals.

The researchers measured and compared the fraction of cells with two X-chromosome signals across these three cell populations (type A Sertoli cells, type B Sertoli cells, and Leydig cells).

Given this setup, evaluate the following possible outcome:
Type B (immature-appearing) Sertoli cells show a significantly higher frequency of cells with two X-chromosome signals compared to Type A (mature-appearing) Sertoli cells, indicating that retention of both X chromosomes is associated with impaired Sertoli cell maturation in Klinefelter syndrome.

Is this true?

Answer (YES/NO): YES